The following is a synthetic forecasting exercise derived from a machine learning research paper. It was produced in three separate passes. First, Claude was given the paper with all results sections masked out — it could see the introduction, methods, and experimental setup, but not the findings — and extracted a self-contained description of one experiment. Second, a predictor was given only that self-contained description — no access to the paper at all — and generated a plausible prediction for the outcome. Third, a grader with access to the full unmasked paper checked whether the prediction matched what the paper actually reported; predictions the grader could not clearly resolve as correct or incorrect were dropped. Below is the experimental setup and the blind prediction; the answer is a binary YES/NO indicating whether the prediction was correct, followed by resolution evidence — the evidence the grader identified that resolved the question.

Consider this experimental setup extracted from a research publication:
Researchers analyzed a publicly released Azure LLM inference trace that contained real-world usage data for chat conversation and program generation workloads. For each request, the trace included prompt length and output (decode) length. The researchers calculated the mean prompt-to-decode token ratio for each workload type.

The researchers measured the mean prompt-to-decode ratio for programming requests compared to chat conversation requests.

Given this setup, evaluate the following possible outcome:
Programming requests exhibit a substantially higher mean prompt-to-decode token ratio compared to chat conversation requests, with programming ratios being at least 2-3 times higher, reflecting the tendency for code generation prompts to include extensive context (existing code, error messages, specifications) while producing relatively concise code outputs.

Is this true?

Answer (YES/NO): YES